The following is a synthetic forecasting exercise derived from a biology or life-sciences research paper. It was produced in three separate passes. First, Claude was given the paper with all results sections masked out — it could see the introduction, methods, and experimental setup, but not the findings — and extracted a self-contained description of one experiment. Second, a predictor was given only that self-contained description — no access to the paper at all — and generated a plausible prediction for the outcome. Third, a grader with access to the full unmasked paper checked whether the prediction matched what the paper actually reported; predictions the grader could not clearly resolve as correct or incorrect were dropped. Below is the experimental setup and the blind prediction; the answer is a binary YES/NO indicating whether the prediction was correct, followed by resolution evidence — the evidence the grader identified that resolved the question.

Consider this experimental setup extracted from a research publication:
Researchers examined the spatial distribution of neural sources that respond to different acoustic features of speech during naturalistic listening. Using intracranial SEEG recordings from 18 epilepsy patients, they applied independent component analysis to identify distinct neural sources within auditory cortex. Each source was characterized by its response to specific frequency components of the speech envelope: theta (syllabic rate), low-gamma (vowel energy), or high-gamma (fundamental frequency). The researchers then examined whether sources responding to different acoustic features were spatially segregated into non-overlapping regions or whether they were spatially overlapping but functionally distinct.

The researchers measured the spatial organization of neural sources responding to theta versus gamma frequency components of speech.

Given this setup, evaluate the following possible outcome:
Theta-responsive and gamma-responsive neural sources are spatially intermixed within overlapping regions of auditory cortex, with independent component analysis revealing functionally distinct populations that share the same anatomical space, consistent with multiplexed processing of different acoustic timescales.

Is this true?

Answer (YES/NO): YES